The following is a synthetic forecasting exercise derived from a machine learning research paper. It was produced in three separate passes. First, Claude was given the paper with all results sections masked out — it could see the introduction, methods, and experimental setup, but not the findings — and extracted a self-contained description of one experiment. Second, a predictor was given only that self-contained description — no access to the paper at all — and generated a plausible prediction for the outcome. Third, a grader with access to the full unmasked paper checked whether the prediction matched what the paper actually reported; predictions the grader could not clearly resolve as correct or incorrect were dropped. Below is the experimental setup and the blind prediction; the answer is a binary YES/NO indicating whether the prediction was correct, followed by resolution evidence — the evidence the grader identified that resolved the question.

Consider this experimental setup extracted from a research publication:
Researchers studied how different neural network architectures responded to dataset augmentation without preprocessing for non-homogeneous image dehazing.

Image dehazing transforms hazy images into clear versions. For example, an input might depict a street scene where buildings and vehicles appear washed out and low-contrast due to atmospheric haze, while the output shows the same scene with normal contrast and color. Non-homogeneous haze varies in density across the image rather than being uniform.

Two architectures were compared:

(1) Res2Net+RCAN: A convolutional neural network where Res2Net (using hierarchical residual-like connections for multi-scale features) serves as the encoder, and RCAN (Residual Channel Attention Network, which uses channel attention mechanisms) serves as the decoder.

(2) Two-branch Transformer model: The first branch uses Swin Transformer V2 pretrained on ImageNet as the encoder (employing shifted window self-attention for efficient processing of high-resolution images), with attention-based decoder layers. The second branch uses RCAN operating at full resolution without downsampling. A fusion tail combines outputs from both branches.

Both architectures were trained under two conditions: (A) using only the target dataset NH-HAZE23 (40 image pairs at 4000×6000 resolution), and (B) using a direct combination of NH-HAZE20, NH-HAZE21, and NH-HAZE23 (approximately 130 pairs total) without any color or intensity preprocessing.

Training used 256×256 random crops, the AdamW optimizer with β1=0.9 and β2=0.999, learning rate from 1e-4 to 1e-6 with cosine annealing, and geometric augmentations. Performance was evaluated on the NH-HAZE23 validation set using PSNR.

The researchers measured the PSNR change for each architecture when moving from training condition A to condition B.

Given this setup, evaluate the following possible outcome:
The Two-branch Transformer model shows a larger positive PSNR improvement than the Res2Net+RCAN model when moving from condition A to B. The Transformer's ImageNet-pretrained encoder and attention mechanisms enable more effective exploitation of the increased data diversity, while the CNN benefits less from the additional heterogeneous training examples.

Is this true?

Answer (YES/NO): NO